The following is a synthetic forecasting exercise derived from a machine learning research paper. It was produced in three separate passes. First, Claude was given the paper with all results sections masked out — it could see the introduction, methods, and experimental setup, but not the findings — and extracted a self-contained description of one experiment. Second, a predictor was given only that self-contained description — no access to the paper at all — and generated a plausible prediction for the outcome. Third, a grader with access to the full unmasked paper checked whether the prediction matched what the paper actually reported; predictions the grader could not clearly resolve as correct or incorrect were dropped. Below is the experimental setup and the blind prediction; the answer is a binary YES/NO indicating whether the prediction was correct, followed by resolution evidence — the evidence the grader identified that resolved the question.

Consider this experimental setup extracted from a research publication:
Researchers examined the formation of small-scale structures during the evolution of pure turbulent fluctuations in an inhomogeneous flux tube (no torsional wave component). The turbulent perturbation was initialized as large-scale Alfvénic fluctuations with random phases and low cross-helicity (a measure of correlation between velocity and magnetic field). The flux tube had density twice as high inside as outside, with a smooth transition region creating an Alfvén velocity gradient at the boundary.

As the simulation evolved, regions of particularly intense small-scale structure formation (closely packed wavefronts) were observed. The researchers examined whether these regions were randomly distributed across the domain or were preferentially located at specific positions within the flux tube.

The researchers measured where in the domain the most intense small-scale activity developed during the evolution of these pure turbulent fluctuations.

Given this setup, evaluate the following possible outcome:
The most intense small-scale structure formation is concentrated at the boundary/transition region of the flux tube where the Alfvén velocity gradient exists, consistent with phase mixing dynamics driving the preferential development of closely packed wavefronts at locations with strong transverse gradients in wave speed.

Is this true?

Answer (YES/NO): YES